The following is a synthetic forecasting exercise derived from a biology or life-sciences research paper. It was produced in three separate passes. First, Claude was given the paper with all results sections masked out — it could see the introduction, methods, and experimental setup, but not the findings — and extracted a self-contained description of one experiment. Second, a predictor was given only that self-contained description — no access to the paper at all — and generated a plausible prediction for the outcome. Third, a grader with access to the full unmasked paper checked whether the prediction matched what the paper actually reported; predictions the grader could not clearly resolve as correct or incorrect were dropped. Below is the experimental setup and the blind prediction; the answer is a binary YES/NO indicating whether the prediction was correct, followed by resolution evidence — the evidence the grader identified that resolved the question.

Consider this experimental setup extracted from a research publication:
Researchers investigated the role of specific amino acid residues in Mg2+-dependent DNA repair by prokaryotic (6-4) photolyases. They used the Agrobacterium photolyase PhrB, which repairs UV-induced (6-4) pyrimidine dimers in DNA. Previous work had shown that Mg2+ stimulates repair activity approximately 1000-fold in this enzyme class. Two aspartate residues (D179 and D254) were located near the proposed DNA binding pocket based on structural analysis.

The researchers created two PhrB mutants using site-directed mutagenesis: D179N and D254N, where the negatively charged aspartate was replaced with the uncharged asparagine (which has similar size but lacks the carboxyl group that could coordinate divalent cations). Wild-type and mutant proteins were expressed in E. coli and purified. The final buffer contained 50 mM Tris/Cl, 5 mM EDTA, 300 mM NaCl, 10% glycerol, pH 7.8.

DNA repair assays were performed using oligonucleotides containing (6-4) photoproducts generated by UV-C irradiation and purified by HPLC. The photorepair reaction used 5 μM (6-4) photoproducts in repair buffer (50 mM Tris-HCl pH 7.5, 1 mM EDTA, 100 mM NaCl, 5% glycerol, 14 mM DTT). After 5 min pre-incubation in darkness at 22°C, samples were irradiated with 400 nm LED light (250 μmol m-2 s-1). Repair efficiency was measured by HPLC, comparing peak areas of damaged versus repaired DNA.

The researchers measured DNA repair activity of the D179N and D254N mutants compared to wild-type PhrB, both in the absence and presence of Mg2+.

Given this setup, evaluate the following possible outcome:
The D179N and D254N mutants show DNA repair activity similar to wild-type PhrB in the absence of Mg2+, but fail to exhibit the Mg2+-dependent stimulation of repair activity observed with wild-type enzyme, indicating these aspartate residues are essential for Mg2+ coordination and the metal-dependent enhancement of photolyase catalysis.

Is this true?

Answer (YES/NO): YES